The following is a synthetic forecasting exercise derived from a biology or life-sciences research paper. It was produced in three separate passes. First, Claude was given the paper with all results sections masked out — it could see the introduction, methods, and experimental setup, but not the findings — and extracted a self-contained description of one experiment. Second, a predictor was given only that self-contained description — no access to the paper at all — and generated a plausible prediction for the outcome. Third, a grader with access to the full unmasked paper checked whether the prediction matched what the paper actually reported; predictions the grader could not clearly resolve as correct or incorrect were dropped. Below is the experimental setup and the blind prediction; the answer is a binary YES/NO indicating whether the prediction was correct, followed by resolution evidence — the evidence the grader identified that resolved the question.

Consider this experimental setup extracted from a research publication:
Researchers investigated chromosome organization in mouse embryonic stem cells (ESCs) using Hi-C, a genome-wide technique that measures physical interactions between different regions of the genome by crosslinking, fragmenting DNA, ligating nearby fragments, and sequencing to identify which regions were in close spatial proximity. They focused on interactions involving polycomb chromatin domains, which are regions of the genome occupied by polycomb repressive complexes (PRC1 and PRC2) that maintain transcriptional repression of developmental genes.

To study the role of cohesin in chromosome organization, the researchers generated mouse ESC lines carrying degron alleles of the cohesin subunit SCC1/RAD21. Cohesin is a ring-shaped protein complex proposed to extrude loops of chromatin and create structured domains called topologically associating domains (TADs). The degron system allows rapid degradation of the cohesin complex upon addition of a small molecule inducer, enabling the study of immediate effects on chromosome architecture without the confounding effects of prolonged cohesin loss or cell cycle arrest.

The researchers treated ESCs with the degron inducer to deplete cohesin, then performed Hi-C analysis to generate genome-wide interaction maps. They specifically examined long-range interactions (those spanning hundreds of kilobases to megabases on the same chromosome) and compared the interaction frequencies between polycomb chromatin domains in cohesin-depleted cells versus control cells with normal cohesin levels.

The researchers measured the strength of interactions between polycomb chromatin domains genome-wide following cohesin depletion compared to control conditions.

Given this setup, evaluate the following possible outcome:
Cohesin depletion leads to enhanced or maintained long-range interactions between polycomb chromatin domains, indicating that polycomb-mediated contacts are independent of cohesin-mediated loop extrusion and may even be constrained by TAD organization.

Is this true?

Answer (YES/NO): YES